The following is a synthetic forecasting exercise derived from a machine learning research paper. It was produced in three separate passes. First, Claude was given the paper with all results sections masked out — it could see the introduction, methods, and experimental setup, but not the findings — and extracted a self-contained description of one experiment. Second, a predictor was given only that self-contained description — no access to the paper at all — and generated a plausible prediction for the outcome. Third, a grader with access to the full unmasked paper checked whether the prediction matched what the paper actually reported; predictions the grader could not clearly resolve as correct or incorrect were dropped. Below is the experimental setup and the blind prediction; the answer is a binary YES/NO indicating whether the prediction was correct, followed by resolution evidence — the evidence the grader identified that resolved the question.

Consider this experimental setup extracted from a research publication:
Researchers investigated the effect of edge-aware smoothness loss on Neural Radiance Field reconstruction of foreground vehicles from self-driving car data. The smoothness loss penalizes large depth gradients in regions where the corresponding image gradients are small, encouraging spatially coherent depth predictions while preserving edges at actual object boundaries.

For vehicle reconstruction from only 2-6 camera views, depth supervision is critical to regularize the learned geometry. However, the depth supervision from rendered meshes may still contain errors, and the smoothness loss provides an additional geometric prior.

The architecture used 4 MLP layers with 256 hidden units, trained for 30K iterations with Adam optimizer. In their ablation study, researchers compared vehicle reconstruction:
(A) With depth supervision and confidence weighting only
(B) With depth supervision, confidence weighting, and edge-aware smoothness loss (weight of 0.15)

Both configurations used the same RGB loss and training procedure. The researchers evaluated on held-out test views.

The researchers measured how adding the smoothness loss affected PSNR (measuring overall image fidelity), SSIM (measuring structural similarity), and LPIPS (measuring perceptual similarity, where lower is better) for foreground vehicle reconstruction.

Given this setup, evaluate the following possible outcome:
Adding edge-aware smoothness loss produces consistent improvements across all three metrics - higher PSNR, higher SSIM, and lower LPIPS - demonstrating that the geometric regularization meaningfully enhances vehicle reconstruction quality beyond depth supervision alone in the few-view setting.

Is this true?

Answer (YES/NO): NO